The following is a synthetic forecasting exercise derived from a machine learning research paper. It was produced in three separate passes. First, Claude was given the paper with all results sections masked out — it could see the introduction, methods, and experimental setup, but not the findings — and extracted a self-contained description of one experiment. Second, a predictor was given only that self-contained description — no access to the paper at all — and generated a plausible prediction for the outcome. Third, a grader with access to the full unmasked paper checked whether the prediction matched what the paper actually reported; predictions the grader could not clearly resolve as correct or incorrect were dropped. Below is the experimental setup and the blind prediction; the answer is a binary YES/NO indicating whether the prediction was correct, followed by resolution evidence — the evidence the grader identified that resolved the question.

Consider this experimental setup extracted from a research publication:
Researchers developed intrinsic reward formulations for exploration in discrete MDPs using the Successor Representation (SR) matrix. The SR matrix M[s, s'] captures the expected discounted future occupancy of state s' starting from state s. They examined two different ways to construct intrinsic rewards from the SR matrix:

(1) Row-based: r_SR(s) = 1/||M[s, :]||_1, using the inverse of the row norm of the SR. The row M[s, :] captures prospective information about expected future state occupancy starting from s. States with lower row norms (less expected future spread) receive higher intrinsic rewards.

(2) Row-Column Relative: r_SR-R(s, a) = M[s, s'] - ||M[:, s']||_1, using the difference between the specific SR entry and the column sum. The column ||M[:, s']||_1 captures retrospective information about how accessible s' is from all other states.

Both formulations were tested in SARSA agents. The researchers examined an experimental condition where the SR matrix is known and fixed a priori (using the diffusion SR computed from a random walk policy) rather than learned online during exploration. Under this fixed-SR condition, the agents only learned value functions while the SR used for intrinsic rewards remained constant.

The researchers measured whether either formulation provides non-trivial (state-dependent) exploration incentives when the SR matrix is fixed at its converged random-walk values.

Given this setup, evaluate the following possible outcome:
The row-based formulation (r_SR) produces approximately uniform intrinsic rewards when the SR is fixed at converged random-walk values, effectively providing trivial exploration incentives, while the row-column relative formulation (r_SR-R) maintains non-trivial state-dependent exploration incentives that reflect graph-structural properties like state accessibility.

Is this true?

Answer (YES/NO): YES